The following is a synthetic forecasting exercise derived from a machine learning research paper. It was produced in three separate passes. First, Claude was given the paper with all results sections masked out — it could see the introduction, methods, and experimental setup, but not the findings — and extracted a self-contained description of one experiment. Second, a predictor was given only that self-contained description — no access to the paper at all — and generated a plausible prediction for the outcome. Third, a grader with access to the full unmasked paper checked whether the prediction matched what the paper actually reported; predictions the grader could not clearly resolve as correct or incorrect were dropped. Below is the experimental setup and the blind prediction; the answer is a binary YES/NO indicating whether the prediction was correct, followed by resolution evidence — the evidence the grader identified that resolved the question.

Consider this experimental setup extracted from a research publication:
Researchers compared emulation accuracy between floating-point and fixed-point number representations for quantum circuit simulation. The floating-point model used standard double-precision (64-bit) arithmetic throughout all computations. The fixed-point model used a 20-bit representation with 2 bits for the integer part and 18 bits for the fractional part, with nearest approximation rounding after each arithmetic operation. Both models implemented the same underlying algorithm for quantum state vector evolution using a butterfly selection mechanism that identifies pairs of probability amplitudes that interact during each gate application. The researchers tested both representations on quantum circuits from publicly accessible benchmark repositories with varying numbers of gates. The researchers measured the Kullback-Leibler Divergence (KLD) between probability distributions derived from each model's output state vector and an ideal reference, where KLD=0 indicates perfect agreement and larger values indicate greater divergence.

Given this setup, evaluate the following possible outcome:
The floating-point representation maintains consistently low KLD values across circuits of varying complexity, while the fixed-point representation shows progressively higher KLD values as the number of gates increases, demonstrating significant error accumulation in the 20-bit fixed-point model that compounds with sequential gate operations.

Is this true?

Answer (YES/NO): NO